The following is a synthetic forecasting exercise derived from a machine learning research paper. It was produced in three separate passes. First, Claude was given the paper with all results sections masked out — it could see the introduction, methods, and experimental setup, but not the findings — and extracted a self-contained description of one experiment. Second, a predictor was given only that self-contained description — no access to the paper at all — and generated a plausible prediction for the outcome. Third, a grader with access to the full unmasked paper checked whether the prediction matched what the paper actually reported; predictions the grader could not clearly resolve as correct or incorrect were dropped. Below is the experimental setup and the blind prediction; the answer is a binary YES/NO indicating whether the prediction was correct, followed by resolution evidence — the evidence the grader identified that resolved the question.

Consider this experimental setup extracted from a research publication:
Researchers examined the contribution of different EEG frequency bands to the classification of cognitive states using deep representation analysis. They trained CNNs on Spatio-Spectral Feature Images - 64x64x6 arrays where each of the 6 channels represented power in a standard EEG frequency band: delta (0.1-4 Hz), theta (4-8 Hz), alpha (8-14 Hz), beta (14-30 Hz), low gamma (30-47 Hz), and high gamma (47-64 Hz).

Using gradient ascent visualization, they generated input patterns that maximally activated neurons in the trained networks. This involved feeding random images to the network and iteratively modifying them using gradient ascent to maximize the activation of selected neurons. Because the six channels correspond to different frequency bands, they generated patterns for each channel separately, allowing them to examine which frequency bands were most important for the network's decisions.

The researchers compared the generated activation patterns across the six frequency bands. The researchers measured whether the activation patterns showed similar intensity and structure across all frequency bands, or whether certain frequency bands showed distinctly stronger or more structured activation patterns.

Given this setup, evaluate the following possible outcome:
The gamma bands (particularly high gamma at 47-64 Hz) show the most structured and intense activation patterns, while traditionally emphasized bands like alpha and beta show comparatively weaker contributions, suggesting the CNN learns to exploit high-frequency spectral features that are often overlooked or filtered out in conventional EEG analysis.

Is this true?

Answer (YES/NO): NO